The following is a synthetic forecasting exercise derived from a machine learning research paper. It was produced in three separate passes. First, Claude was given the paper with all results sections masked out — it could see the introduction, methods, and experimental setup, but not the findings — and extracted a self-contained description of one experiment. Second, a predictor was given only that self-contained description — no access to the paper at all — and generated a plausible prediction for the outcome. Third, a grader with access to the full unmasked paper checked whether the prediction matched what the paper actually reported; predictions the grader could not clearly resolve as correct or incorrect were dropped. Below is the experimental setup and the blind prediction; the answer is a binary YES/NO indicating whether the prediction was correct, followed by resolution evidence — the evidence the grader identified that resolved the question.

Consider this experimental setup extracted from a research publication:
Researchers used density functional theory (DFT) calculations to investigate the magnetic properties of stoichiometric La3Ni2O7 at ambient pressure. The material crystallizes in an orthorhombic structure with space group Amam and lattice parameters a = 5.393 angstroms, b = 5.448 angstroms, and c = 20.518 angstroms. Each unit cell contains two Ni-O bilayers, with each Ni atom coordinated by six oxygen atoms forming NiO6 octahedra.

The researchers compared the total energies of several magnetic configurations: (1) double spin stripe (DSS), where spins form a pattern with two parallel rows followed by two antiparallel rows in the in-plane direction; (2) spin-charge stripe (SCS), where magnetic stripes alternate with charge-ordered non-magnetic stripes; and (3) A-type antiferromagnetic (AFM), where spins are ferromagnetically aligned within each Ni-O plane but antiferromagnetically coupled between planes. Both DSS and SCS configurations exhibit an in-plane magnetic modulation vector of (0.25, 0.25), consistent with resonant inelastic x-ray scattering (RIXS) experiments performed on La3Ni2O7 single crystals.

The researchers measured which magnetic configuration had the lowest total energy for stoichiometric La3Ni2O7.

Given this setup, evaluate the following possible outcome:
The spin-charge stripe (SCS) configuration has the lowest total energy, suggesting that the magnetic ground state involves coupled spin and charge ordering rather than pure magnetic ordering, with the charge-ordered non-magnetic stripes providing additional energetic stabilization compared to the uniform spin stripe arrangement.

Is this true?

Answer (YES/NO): NO